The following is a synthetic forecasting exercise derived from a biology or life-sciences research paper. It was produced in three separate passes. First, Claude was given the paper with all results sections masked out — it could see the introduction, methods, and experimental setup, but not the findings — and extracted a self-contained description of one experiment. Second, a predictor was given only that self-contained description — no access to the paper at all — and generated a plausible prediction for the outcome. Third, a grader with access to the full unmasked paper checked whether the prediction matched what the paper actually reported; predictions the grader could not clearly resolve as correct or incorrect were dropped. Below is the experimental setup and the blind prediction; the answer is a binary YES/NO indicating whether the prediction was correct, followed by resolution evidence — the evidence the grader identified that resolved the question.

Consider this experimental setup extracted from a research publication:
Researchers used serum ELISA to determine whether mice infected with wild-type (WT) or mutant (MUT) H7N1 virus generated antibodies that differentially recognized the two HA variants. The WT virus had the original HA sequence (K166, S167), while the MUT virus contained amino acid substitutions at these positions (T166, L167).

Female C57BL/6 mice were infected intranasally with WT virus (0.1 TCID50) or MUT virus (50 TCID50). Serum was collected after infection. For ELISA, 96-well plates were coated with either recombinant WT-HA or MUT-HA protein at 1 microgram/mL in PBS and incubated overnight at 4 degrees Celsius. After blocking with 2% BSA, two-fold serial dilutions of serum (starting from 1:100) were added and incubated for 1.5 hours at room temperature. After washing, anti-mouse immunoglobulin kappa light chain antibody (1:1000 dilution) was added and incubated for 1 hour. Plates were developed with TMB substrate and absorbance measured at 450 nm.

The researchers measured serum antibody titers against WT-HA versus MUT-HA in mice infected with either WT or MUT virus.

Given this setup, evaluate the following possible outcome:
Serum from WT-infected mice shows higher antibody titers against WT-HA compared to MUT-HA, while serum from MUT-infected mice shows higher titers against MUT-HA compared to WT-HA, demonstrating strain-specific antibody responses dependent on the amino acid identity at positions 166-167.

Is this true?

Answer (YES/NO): NO